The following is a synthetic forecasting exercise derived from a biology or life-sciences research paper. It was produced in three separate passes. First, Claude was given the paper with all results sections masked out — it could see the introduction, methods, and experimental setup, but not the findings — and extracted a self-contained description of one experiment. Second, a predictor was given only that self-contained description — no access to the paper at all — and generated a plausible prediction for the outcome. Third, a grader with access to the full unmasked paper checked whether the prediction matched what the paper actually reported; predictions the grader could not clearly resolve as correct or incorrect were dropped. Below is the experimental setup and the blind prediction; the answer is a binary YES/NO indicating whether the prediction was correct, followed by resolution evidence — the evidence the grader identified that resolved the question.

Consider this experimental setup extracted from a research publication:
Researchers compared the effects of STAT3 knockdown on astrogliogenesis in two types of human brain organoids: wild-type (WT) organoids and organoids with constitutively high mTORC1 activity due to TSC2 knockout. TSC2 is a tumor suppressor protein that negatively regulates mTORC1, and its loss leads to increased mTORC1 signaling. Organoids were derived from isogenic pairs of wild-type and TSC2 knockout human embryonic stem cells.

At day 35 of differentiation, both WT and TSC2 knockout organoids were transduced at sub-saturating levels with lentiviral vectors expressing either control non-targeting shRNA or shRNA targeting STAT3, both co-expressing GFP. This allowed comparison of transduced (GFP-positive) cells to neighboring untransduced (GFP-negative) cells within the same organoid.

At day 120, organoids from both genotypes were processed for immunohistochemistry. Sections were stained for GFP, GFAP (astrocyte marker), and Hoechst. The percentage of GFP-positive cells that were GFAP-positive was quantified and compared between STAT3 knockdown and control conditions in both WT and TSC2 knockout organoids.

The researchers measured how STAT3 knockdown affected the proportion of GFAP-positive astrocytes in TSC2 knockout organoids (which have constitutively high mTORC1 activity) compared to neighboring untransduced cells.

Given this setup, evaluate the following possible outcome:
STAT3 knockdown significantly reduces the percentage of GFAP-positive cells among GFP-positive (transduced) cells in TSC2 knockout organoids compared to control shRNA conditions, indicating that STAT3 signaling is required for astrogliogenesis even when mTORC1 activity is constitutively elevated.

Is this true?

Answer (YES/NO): YES